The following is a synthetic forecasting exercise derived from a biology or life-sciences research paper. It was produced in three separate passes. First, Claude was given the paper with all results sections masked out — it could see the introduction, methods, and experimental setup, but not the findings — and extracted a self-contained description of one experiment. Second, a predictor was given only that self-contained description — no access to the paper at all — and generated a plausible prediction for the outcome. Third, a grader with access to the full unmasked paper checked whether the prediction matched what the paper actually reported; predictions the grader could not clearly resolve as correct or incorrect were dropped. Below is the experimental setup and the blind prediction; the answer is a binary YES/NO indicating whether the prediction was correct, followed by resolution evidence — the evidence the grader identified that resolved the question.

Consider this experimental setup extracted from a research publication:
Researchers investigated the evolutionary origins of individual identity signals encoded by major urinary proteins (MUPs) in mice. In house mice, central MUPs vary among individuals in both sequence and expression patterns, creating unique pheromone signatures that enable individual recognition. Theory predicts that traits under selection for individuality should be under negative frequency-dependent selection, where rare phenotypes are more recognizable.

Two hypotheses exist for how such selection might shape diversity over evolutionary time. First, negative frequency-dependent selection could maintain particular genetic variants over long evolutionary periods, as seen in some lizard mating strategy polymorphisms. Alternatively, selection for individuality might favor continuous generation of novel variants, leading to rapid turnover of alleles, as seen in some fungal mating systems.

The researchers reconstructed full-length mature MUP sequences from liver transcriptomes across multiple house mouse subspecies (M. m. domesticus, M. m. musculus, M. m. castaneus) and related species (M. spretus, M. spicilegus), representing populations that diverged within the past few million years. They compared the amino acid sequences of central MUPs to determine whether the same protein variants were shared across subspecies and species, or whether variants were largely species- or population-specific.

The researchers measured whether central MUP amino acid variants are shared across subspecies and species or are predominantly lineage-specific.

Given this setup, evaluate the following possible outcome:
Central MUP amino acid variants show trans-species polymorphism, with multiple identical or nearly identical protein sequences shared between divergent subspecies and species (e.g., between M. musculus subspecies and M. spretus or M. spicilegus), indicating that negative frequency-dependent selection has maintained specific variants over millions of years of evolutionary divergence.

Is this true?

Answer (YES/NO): NO